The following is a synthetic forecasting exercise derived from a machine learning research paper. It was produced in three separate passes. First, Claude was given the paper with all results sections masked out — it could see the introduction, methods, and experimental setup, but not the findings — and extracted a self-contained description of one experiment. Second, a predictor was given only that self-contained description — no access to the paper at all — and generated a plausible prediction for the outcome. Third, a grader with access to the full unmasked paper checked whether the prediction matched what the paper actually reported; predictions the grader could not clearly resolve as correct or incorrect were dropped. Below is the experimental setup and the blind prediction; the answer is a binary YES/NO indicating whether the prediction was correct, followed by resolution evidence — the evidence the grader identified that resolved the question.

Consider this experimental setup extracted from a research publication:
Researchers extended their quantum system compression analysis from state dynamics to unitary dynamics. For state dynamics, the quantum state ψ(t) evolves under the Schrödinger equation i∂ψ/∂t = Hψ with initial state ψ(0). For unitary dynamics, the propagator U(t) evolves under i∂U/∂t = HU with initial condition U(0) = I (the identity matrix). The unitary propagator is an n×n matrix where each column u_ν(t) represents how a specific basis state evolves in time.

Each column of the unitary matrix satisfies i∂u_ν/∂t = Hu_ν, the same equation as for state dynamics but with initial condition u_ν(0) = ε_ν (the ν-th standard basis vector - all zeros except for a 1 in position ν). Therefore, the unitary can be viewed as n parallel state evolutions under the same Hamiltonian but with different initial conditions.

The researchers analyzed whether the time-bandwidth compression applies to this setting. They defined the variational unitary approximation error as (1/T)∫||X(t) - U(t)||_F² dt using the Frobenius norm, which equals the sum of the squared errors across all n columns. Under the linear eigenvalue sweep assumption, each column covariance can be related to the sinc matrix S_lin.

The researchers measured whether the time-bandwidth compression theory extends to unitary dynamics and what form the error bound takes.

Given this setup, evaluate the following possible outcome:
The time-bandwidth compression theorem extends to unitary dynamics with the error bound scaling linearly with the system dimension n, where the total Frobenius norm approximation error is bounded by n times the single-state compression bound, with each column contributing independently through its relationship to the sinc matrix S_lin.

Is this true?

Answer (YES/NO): YES